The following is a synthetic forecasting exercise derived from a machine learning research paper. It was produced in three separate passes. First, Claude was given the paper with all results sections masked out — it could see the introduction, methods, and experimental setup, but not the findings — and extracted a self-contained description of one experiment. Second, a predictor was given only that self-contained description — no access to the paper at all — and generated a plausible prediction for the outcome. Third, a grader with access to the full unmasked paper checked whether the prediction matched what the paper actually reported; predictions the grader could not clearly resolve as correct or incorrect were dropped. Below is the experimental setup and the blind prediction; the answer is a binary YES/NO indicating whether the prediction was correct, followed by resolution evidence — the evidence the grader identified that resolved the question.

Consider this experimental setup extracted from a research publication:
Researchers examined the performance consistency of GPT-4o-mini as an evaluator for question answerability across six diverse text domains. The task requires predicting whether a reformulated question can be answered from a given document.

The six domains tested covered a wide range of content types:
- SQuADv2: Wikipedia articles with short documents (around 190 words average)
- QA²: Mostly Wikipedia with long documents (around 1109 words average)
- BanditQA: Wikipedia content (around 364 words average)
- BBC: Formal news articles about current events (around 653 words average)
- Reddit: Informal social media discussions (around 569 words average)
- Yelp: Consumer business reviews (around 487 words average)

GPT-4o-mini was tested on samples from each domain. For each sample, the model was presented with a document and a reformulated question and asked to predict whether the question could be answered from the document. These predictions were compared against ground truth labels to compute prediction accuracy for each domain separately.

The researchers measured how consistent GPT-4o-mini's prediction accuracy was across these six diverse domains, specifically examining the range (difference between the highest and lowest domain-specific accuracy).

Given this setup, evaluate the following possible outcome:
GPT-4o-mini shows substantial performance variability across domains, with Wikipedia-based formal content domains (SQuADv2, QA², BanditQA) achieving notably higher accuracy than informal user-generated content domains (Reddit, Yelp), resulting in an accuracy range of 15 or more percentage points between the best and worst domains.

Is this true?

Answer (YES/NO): NO